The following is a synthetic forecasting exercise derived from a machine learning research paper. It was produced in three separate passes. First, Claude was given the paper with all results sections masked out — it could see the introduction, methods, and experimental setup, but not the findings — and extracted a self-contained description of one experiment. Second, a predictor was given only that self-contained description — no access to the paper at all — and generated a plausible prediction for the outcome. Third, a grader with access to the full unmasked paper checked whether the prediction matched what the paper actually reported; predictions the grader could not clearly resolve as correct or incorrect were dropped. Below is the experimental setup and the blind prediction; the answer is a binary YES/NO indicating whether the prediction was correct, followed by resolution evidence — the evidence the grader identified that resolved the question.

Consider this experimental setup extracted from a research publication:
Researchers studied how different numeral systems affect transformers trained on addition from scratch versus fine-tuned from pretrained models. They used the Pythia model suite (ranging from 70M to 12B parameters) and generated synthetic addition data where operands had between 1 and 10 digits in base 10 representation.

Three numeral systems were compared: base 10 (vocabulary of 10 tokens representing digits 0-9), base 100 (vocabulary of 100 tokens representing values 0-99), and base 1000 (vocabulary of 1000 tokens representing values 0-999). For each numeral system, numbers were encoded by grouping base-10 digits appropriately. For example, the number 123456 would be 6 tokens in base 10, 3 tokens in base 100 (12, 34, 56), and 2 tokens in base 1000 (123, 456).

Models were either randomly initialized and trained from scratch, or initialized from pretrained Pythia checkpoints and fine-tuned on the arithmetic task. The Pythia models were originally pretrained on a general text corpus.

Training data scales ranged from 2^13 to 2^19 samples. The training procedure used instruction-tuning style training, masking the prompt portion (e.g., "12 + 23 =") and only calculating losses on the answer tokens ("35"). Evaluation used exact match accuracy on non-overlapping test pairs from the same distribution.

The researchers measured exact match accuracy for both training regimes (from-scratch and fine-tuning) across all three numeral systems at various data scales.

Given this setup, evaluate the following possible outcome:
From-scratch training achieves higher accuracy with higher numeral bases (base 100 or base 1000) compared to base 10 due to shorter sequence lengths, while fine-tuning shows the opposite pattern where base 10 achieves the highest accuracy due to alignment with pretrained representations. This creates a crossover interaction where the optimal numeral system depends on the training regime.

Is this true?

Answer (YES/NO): NO